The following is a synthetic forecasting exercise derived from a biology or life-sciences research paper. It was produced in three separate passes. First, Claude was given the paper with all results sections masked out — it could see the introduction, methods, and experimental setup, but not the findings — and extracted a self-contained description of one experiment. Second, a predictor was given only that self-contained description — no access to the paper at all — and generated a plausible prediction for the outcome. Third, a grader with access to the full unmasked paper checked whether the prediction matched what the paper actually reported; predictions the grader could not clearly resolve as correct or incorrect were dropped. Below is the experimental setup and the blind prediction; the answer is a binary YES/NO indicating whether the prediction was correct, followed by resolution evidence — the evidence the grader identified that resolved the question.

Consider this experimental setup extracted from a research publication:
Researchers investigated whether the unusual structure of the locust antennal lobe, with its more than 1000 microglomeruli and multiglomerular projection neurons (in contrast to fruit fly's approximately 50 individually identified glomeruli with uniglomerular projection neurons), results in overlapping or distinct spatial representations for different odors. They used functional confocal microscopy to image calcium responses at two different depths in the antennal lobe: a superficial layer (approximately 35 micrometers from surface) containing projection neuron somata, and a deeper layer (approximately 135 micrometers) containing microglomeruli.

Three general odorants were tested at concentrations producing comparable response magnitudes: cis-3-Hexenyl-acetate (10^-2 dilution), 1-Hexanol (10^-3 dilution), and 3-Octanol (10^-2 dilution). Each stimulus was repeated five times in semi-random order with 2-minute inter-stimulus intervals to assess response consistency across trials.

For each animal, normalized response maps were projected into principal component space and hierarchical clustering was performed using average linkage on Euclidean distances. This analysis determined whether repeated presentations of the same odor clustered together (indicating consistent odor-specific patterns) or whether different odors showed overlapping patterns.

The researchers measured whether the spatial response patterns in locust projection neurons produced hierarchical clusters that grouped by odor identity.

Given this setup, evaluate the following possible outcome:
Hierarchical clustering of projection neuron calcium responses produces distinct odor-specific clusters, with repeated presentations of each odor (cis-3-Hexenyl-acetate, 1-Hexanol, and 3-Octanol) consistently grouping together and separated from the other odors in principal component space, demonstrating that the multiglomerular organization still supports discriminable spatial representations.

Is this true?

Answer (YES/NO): YES